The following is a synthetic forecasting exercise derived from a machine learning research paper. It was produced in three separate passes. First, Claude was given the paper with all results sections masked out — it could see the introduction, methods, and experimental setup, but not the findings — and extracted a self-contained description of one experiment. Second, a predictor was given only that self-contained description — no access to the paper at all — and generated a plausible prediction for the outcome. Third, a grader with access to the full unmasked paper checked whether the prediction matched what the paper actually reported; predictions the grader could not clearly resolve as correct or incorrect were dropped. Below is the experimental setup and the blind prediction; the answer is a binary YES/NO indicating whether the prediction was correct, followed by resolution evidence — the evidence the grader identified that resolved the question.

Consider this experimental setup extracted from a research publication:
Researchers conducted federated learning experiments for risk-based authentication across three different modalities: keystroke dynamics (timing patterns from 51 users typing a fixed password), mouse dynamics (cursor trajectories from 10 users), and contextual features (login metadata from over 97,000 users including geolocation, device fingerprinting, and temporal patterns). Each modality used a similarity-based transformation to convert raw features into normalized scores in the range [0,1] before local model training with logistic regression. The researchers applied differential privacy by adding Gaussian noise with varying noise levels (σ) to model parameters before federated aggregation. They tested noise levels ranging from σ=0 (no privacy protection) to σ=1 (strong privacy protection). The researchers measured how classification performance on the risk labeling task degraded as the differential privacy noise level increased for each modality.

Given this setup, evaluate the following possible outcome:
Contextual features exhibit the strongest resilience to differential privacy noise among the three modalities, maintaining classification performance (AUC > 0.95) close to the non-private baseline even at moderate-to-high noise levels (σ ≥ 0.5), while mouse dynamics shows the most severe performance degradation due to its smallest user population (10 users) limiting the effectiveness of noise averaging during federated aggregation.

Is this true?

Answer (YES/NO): NO